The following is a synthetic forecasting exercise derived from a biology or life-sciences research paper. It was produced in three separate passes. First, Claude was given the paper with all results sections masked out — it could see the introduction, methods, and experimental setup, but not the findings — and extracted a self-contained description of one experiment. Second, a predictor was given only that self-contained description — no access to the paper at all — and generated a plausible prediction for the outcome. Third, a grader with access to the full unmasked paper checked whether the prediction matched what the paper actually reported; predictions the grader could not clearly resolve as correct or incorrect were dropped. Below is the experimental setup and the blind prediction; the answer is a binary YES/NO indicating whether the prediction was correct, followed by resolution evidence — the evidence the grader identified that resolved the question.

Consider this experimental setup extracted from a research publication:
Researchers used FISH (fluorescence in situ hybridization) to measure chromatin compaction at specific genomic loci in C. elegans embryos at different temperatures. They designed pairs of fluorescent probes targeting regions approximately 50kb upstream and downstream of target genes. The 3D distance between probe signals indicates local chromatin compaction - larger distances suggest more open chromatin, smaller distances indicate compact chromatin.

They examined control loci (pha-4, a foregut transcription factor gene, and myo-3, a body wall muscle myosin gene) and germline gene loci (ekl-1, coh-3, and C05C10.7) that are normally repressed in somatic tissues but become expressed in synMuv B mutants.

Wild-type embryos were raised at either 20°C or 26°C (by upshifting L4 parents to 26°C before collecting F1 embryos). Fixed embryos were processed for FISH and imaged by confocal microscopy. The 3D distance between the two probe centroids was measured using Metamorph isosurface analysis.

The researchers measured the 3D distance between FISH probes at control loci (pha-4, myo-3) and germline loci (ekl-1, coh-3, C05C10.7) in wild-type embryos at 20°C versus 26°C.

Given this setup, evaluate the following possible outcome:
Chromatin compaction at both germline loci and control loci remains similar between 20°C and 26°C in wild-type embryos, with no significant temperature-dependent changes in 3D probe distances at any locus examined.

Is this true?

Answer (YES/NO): NO